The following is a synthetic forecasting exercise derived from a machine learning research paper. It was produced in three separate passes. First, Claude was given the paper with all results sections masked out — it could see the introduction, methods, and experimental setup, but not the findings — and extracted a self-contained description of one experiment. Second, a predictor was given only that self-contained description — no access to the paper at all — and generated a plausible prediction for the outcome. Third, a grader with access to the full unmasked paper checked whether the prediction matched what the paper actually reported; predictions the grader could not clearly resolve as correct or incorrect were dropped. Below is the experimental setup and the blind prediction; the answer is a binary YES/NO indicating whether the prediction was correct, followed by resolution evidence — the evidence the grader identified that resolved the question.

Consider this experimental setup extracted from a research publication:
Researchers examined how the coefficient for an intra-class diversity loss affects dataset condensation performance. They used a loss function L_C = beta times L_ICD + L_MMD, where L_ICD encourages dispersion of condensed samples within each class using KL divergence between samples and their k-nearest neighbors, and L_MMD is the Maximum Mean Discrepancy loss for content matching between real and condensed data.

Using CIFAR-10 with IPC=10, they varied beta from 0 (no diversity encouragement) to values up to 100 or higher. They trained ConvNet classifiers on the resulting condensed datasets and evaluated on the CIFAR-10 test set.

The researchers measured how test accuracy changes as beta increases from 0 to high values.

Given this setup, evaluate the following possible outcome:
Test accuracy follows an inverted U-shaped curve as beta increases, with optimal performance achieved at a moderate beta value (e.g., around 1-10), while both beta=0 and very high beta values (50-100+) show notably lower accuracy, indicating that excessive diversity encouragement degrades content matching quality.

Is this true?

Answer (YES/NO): YES